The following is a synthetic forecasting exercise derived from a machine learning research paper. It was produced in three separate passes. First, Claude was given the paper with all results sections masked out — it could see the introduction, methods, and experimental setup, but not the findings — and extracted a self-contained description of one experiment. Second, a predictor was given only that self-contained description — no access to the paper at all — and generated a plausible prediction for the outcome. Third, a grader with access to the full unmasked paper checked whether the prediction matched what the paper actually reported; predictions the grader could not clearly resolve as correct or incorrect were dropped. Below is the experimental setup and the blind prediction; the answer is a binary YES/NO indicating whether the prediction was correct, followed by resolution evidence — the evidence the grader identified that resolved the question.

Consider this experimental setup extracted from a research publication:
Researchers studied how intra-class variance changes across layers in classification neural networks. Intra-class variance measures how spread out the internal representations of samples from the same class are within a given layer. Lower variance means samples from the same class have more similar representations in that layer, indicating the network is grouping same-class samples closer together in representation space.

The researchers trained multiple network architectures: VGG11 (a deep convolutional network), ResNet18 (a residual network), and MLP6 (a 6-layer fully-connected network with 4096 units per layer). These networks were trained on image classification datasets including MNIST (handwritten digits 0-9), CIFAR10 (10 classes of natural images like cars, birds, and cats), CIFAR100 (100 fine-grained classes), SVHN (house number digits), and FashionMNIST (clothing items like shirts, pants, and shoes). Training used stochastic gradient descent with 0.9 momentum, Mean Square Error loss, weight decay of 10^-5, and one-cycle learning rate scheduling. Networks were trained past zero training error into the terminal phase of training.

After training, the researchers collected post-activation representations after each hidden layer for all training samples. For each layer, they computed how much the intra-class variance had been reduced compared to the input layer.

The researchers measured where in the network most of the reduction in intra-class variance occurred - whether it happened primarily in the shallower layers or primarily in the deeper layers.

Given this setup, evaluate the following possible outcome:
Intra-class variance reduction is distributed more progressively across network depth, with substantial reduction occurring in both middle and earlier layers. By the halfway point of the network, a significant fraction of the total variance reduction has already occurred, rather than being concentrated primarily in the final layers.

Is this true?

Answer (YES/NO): NO